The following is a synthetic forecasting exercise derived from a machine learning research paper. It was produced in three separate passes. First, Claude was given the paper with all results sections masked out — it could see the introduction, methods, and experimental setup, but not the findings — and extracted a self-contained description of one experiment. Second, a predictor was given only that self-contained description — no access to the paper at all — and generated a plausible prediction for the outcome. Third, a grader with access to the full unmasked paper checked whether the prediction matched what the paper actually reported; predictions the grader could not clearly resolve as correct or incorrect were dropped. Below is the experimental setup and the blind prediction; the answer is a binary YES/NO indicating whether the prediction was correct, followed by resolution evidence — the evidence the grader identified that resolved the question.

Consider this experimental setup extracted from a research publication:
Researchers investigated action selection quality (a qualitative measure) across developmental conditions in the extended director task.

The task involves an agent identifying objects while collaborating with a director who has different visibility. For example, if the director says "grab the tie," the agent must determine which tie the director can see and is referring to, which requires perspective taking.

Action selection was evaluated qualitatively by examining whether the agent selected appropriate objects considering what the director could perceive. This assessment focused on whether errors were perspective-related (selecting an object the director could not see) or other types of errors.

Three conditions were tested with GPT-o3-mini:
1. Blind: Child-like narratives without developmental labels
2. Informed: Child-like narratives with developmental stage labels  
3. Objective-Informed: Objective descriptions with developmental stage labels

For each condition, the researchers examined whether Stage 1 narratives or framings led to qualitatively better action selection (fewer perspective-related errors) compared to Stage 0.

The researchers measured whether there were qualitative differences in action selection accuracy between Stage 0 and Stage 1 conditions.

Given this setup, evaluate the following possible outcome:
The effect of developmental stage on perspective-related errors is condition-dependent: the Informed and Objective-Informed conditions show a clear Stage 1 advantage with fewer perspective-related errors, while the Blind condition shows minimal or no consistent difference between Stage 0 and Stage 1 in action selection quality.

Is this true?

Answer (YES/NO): NO